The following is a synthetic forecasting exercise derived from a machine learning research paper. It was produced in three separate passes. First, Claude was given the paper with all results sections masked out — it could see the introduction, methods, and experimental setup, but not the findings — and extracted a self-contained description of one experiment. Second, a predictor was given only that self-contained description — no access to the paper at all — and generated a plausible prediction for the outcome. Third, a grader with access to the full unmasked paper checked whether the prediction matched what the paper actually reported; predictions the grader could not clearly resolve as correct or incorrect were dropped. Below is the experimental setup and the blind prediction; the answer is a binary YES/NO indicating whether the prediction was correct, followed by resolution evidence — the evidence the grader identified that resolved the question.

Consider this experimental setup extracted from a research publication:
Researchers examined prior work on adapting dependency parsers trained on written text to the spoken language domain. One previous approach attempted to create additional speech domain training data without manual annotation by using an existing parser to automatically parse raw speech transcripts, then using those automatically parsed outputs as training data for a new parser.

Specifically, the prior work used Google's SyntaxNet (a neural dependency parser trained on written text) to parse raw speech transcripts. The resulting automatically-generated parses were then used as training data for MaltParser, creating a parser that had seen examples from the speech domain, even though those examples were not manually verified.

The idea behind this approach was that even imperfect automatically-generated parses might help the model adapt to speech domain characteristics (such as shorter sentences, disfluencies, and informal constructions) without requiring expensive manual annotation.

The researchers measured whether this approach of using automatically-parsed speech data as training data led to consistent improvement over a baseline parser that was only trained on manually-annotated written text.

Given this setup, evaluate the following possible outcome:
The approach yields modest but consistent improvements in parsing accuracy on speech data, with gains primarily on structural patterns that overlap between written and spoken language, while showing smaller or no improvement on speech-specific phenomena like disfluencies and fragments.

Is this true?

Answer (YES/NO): NO